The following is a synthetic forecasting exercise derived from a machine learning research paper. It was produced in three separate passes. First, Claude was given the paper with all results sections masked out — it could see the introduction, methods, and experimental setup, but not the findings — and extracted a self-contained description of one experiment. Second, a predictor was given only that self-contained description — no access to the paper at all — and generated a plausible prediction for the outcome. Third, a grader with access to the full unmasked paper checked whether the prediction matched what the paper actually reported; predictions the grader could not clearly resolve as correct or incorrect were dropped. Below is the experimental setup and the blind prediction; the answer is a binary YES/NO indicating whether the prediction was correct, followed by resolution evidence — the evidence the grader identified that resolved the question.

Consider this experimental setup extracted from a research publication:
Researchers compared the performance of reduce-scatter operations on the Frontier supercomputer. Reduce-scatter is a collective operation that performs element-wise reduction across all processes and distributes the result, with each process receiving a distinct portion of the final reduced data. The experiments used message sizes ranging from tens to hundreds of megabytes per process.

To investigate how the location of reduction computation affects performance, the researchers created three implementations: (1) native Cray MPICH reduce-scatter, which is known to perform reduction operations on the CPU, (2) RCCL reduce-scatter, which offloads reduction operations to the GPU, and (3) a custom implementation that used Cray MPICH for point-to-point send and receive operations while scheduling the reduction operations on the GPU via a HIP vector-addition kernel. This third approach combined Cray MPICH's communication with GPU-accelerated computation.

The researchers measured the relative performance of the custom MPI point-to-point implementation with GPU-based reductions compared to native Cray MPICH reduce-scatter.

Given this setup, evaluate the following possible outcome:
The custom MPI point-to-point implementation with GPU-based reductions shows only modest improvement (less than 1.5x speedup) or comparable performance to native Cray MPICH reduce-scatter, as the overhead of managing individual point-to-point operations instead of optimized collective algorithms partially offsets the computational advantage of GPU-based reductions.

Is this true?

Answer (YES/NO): NO